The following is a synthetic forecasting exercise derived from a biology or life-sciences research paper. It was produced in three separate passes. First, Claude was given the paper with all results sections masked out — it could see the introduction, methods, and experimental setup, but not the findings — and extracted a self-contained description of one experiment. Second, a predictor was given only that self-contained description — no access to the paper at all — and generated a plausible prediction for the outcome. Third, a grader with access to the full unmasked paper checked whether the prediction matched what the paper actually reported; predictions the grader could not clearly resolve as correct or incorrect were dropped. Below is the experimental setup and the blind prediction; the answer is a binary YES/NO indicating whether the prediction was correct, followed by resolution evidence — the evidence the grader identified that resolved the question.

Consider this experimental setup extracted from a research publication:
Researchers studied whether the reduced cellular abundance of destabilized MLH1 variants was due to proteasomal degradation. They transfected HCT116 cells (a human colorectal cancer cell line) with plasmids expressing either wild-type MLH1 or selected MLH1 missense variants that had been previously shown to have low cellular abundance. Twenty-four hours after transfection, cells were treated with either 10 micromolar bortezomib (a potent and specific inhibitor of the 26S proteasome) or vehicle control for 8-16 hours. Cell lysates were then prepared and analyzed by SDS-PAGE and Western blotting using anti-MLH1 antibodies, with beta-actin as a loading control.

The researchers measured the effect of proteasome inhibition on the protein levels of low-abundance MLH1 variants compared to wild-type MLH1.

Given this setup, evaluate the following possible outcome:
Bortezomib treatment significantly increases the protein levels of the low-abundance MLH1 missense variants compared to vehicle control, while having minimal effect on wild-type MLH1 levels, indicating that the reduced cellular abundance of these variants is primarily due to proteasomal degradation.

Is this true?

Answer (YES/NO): YES